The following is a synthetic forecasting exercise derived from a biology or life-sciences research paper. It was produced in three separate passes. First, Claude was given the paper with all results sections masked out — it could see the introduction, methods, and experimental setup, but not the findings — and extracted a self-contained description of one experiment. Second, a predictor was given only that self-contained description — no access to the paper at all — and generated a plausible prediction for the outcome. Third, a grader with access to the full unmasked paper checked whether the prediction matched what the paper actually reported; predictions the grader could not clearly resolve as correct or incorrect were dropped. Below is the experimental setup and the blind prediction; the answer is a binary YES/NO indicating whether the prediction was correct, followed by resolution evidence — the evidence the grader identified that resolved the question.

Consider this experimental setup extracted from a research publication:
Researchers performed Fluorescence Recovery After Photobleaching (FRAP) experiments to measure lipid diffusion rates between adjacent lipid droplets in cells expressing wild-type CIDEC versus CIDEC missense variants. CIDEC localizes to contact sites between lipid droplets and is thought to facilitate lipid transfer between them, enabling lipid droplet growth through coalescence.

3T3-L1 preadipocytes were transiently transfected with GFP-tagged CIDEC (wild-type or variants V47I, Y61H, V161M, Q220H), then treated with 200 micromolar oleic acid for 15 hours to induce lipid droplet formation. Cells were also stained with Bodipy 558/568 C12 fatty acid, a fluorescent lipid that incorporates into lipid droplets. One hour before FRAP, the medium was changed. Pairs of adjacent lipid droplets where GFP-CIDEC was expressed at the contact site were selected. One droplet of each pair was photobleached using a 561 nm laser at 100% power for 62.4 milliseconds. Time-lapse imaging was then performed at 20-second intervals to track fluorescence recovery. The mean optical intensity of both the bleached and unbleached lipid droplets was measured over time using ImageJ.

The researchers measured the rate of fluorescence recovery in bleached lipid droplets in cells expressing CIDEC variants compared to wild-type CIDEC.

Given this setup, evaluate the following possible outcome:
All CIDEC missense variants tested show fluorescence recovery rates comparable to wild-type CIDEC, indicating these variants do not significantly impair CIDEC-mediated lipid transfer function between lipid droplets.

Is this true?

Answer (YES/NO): NO